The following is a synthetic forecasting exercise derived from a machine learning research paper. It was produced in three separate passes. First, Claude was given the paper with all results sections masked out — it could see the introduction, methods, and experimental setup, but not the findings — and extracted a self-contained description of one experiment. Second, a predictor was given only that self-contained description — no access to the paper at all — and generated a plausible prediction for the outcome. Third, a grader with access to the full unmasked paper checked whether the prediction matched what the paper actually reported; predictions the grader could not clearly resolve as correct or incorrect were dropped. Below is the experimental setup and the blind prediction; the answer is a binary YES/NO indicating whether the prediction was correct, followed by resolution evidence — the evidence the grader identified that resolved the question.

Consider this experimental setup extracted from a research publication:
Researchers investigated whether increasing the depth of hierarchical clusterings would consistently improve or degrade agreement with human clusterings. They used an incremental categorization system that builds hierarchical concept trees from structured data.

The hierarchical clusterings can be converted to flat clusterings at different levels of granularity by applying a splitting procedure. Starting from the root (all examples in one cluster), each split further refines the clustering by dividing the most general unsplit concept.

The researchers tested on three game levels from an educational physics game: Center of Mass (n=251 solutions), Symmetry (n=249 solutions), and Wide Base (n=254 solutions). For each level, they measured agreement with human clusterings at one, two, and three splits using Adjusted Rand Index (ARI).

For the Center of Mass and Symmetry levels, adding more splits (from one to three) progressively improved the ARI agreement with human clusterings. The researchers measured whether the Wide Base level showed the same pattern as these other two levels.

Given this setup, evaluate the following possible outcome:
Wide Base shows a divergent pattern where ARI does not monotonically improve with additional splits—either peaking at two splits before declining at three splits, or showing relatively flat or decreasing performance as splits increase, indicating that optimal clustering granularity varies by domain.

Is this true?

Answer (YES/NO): YES